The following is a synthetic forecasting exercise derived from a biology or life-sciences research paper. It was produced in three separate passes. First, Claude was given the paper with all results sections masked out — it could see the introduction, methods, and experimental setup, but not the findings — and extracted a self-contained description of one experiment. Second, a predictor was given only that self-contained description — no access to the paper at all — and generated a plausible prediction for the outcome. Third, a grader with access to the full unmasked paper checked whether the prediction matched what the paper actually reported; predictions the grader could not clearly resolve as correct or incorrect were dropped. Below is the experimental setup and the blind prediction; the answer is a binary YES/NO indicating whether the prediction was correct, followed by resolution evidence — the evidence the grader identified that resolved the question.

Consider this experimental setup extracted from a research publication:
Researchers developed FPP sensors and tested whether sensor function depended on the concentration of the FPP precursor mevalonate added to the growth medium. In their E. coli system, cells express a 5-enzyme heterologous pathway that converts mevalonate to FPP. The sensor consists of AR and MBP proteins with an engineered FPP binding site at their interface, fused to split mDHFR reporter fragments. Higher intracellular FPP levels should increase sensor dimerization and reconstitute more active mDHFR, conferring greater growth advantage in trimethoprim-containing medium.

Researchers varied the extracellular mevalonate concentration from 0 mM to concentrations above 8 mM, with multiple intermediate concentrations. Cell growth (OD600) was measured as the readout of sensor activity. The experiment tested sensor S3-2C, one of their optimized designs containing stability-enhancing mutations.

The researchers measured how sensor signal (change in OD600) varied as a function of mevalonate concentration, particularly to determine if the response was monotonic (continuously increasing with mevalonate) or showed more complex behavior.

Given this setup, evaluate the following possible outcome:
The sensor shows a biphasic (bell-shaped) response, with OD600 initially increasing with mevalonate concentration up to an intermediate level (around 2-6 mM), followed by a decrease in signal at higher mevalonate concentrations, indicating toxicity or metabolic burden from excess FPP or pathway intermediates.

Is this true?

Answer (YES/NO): NO